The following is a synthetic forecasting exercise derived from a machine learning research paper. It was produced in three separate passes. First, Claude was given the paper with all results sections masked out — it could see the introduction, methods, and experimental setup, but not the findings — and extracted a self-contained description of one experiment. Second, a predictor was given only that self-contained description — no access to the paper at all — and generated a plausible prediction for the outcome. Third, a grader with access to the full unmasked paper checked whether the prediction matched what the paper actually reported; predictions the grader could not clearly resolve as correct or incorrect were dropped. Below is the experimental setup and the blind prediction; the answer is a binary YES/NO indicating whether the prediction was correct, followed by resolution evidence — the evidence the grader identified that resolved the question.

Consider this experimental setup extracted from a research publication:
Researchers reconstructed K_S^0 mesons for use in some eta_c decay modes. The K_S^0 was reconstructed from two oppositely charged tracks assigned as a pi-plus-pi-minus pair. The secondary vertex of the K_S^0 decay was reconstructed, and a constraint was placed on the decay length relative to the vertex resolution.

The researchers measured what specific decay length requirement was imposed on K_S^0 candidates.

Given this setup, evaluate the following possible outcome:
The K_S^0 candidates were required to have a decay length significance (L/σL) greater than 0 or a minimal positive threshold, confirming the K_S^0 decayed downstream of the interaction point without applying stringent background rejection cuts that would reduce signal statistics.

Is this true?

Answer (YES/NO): NO